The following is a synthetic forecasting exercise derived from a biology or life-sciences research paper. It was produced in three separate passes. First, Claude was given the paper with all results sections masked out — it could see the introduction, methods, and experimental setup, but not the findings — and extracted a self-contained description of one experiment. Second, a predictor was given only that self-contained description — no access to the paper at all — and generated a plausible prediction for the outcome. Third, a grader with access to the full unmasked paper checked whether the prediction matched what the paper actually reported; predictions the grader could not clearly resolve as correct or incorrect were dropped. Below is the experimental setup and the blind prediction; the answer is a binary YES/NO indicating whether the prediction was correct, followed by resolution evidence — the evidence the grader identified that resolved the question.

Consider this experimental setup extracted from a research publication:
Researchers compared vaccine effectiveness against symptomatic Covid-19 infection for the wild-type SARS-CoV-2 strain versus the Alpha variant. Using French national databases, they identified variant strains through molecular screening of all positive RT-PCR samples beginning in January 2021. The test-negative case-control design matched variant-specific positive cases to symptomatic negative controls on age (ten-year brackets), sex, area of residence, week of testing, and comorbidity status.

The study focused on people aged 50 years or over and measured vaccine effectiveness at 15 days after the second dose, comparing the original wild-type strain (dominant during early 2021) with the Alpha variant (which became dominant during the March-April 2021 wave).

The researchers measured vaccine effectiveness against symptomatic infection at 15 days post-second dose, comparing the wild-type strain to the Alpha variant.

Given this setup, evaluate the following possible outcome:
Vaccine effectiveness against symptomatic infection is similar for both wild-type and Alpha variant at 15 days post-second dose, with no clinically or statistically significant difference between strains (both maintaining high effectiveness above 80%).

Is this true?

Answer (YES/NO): YES